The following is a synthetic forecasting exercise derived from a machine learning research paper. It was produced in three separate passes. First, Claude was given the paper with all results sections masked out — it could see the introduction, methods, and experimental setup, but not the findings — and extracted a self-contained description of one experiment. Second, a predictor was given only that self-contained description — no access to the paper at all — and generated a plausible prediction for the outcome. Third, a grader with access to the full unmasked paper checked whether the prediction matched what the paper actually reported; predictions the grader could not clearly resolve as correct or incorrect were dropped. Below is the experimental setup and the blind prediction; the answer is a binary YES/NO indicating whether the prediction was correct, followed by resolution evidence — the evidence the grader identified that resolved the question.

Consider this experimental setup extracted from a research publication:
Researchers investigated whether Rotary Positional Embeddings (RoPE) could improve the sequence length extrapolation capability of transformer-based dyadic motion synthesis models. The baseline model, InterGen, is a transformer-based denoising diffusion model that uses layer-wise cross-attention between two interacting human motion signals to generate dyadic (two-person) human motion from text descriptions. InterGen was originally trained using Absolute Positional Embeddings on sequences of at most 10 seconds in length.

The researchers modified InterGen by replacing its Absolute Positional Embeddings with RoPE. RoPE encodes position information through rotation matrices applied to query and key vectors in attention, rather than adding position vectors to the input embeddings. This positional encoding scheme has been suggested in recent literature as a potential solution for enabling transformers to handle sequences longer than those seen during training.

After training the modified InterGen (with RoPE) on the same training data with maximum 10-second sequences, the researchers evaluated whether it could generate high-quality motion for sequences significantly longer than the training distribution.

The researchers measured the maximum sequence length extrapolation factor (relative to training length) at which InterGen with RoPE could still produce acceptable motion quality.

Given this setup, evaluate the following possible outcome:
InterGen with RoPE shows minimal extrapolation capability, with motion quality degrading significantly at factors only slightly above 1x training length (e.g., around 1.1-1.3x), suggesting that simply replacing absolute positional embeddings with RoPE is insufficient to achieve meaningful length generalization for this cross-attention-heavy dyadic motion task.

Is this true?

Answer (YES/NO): NO